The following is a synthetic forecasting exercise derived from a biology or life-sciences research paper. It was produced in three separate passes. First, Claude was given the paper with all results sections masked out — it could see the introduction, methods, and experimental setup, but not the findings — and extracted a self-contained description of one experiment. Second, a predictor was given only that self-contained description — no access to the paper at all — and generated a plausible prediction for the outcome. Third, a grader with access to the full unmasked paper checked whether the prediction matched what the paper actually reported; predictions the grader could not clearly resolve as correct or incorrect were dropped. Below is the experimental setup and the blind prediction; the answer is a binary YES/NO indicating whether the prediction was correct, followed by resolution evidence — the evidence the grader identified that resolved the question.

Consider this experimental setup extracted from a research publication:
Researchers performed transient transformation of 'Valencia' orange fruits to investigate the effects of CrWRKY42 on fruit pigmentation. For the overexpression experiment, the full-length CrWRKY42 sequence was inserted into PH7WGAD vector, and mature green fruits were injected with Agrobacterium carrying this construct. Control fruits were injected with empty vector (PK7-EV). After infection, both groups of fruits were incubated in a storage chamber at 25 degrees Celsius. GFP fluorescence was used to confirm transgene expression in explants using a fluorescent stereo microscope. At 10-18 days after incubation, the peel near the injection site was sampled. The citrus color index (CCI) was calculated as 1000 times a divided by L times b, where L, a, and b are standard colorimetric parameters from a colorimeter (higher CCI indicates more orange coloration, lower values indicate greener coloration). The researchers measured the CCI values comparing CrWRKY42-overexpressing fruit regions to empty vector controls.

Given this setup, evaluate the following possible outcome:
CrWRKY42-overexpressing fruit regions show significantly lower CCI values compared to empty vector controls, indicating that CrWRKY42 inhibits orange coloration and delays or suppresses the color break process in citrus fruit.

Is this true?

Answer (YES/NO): NO